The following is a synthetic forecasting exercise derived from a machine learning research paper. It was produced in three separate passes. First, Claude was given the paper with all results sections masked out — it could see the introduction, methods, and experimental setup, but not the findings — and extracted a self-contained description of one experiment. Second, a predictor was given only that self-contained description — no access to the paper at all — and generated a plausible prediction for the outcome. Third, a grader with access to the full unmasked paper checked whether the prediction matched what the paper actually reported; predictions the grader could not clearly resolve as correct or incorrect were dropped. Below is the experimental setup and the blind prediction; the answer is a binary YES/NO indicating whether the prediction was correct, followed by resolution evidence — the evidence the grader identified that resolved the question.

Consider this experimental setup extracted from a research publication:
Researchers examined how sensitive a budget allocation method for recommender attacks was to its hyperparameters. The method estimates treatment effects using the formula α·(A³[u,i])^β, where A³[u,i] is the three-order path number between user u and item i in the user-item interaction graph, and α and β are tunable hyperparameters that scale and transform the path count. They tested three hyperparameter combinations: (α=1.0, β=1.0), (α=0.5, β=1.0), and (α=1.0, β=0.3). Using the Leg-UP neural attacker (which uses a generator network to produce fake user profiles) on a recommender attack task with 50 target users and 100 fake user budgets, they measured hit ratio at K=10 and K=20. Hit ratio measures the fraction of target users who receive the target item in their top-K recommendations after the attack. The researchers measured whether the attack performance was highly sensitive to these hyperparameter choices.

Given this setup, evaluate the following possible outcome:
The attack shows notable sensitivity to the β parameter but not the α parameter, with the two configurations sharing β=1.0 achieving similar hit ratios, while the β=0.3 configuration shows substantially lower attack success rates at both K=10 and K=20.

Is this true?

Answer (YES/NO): NO